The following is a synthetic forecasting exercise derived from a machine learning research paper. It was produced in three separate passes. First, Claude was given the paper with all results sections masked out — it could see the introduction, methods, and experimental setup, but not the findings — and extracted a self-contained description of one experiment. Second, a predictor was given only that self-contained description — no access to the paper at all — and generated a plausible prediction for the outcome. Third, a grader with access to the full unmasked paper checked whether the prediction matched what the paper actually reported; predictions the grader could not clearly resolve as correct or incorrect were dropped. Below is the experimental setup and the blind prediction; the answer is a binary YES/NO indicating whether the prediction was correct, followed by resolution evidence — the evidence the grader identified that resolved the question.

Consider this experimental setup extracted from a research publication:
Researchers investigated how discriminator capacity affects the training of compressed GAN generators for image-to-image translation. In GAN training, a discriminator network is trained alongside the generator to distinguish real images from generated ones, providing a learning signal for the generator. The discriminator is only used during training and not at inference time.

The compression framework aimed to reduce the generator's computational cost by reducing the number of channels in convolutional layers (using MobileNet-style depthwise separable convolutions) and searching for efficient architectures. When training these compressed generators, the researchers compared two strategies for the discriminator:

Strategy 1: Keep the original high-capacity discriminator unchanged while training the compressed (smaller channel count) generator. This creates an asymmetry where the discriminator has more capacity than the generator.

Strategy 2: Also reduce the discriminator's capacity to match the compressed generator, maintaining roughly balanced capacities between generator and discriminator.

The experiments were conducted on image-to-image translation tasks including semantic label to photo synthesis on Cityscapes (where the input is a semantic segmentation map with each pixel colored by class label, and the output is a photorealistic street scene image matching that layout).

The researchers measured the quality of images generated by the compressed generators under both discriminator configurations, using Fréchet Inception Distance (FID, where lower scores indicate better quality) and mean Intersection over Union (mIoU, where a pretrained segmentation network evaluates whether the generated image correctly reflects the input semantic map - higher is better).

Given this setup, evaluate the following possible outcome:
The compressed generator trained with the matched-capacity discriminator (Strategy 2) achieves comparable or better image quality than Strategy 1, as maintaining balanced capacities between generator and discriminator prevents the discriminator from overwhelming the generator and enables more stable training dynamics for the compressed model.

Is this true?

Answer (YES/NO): NO